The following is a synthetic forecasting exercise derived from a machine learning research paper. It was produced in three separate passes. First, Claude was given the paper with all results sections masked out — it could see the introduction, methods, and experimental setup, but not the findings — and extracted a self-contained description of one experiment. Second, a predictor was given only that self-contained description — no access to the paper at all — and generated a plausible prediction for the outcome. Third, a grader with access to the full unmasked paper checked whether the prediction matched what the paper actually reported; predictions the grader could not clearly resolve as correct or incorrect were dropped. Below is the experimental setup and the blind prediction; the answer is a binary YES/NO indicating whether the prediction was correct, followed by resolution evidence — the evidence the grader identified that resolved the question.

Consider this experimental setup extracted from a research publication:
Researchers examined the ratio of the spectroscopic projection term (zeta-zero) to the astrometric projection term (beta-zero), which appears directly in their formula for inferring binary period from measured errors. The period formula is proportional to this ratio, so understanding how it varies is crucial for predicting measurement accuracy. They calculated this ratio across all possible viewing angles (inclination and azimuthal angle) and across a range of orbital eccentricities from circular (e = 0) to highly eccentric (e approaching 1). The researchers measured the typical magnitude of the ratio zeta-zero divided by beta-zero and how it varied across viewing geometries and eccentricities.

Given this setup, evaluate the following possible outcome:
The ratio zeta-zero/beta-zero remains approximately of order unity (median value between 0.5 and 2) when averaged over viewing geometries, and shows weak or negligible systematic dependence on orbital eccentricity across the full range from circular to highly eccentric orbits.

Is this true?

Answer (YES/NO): NO